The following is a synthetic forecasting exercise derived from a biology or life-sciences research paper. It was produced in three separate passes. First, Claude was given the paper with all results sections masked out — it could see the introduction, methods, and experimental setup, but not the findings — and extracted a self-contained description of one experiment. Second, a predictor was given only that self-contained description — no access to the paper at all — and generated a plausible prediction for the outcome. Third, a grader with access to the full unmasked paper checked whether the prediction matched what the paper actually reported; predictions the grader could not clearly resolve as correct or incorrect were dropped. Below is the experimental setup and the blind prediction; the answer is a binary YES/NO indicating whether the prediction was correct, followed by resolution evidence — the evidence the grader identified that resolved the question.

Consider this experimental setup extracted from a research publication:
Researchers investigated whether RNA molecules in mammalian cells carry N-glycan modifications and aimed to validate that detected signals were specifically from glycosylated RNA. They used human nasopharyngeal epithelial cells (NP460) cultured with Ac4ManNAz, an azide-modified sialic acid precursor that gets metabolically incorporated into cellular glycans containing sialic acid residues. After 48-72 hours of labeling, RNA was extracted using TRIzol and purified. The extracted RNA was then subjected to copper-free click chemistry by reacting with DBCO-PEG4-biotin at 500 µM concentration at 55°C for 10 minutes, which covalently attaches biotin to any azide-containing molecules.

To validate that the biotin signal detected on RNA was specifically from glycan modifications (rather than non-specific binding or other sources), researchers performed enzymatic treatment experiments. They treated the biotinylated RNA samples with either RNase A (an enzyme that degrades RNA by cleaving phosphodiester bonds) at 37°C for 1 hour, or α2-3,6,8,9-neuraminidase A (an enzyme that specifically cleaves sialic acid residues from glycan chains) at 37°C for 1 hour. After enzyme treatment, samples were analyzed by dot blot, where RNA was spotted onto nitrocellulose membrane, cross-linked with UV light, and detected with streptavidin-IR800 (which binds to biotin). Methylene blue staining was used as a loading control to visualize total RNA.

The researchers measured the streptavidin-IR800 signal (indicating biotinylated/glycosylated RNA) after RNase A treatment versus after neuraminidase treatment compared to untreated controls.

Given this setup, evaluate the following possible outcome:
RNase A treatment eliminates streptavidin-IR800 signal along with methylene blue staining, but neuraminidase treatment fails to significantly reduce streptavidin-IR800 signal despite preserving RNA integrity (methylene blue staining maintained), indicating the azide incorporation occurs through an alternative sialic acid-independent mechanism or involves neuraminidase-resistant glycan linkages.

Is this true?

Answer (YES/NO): NO